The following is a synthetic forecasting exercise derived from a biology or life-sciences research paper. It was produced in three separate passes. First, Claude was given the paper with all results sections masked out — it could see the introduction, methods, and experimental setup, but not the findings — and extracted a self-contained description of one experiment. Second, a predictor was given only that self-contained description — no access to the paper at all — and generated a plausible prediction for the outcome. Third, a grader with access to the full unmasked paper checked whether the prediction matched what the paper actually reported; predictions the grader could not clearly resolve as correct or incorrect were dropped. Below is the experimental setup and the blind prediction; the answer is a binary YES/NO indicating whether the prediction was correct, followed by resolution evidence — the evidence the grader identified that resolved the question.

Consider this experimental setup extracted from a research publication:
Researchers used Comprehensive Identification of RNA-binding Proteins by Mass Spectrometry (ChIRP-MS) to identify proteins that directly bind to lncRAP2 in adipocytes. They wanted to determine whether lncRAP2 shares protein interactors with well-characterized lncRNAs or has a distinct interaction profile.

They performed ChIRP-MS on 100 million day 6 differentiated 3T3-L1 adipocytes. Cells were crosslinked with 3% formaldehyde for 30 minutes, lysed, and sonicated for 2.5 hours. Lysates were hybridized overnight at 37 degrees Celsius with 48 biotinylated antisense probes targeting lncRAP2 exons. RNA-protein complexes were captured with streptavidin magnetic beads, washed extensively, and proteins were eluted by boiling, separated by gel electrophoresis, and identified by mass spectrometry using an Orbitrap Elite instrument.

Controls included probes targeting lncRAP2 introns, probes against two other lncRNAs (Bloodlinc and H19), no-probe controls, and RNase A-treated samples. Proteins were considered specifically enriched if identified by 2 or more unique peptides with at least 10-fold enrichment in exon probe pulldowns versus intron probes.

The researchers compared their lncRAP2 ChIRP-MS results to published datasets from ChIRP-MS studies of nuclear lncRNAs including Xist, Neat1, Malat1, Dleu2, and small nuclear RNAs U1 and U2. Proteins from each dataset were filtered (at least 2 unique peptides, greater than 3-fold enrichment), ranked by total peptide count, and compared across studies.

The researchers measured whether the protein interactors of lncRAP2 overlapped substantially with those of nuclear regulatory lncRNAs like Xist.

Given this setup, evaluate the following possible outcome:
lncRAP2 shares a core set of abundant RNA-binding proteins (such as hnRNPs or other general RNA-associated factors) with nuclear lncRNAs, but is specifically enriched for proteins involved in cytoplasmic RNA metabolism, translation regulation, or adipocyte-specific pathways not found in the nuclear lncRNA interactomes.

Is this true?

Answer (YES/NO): NO